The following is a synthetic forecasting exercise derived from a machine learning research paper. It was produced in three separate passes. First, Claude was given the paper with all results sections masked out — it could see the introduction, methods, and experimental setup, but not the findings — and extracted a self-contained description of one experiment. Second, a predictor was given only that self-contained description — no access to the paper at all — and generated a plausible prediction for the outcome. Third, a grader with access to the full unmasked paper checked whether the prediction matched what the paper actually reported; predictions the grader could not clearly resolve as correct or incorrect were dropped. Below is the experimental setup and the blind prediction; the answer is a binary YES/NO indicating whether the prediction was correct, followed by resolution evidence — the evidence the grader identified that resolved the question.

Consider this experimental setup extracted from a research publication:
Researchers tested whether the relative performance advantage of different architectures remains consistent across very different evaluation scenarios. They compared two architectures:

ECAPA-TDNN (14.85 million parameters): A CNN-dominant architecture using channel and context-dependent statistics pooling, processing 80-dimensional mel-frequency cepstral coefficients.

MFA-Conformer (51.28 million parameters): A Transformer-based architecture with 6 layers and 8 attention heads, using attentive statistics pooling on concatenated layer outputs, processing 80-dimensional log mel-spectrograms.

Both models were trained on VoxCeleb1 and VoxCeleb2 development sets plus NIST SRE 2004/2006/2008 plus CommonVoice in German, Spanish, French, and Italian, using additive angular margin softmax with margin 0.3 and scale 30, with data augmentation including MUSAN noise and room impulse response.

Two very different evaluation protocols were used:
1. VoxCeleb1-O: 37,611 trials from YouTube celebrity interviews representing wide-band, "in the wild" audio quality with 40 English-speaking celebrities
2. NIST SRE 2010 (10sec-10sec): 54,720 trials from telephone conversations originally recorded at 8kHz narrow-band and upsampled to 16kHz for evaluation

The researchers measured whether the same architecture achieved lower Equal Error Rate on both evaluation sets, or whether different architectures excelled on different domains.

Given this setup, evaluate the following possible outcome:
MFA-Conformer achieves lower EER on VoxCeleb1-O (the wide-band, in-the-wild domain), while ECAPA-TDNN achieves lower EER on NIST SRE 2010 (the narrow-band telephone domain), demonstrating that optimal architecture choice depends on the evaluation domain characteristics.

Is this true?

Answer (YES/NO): NO